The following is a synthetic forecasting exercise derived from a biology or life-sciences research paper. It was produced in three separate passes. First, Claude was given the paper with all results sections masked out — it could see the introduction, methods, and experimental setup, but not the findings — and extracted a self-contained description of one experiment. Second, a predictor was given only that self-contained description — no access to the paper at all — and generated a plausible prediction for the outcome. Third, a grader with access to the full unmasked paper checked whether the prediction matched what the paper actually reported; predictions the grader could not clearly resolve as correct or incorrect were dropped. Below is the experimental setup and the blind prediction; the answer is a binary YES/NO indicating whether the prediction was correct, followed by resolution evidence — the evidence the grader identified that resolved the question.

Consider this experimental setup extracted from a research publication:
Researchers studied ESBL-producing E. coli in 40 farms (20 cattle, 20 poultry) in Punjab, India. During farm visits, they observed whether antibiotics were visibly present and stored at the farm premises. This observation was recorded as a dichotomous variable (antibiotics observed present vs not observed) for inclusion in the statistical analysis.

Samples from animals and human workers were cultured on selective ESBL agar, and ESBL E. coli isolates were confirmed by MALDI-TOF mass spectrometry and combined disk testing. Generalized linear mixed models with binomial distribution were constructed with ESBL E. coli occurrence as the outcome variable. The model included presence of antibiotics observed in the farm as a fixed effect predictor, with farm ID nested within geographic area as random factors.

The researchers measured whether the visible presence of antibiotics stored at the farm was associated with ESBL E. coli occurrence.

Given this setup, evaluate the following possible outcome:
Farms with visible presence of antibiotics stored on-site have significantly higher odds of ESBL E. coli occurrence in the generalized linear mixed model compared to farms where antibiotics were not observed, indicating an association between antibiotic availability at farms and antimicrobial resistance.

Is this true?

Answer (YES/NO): NO